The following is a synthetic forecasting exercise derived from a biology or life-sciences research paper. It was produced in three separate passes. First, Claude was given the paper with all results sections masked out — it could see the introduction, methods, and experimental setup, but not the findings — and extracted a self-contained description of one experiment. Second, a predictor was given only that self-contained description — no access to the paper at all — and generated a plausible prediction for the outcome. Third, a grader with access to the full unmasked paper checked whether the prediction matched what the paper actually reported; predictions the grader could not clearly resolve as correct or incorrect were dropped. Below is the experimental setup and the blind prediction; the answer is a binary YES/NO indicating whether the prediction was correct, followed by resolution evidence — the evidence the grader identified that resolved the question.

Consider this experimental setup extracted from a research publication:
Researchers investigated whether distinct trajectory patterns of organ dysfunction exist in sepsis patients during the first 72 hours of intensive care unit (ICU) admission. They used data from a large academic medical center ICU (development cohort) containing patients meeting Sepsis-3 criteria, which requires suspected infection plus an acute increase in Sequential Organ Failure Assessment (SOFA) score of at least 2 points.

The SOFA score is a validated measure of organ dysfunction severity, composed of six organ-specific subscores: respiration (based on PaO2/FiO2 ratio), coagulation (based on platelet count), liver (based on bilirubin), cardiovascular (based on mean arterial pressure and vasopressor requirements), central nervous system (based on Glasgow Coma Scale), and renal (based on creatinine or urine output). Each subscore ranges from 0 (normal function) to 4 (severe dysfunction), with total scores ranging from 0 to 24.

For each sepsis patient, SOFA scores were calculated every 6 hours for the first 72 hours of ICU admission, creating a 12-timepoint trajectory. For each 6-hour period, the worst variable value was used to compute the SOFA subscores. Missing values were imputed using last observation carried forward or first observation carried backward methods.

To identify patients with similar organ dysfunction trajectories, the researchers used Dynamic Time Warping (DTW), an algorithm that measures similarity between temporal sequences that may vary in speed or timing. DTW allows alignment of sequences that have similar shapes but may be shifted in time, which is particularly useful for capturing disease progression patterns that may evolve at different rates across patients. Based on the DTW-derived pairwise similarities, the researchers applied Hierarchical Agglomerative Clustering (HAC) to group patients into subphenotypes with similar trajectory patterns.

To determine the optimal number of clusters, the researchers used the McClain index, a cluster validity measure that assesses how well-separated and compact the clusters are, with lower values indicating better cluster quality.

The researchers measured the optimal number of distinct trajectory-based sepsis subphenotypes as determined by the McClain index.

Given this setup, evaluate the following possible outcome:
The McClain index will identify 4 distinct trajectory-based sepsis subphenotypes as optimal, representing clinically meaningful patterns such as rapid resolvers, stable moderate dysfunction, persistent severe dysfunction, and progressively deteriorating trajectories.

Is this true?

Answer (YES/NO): YES